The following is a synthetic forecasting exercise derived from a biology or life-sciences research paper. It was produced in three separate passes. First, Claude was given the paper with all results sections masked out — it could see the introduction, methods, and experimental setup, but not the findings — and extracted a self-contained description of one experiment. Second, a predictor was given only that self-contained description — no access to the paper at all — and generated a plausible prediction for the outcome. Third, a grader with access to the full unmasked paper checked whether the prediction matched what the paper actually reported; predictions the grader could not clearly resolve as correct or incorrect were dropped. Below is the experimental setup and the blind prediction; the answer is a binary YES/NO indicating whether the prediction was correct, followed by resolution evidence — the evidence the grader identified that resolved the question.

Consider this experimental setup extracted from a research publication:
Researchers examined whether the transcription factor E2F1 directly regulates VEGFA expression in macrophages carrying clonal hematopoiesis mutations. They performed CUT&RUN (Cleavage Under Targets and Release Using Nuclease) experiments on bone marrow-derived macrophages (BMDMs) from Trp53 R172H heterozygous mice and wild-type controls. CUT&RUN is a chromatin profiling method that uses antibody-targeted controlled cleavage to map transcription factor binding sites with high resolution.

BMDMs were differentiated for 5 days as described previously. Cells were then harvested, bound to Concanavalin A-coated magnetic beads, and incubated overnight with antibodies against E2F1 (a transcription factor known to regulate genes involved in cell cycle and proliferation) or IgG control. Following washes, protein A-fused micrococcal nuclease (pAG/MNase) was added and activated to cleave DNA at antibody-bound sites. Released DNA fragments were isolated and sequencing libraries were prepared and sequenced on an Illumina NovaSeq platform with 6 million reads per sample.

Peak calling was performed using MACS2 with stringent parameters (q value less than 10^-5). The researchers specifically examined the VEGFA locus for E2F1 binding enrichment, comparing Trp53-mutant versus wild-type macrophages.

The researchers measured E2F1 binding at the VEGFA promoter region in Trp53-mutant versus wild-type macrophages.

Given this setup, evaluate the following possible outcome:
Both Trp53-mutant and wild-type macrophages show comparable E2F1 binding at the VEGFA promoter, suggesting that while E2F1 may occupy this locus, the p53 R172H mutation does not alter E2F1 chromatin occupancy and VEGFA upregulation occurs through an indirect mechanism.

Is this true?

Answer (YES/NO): NO